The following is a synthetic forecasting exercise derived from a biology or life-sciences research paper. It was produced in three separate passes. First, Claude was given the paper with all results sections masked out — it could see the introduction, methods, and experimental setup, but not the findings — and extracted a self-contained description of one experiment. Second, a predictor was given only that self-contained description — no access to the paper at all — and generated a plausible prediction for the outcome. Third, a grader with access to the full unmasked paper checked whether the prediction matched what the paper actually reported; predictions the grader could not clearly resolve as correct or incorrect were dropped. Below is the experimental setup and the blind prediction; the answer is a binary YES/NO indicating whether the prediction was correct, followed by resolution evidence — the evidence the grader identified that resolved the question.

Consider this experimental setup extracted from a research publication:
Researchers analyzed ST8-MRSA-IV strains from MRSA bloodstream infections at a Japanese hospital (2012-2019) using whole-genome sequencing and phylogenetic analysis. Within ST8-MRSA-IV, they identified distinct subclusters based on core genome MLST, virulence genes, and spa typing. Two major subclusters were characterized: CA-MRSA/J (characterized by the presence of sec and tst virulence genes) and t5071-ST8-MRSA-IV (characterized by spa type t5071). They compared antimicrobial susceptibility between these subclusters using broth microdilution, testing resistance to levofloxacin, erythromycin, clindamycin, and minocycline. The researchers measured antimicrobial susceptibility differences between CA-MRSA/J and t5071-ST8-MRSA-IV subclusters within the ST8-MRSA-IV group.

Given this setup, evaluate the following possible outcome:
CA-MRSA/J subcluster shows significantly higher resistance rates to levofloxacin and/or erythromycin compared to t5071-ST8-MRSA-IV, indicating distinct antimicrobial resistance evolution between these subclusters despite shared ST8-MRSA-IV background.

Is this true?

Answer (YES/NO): NO